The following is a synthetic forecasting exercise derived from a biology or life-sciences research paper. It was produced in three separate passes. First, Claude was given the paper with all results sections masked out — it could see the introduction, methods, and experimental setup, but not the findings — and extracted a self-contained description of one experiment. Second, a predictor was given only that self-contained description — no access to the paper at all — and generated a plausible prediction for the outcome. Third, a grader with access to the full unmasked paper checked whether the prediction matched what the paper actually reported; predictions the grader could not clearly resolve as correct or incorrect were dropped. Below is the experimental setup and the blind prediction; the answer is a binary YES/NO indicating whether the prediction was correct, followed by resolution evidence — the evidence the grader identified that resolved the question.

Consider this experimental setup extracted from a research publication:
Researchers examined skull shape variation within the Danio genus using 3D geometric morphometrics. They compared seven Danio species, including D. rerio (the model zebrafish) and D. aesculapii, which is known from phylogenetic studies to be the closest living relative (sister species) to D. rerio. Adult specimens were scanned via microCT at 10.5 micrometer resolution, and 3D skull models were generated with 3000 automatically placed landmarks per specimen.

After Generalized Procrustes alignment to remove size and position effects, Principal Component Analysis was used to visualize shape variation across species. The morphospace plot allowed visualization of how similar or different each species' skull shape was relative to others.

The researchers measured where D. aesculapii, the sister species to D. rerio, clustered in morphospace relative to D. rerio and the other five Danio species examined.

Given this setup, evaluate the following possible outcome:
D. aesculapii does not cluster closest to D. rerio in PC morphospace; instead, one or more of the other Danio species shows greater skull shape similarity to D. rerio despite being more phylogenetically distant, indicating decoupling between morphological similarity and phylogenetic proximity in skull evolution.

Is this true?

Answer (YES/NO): YES